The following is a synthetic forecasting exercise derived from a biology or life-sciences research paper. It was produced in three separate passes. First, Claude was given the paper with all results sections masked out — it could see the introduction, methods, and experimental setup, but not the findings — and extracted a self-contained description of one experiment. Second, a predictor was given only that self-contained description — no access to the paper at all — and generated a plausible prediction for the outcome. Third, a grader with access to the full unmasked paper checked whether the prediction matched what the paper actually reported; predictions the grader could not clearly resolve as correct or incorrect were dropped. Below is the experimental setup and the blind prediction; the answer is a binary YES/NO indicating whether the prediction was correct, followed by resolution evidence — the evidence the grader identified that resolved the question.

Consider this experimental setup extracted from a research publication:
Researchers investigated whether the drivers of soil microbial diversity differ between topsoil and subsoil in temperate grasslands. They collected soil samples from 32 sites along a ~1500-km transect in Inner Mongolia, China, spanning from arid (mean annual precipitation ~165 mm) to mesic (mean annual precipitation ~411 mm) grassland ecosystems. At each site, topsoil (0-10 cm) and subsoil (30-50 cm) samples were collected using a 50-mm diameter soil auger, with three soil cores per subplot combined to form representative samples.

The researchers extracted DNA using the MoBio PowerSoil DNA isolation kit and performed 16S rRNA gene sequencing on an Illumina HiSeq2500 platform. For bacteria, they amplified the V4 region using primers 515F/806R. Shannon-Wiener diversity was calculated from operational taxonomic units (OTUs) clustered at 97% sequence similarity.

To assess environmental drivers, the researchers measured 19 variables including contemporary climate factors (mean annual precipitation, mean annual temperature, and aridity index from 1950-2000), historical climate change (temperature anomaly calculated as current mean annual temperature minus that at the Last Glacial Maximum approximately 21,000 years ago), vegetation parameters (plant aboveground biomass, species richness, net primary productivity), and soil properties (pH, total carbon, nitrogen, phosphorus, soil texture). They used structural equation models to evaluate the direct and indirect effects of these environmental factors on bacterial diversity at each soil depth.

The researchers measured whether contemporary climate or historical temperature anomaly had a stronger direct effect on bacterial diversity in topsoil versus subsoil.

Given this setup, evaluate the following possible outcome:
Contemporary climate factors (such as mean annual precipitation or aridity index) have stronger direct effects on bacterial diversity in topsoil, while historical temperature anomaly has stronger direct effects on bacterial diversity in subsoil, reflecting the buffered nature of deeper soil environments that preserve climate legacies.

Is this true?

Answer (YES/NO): NO